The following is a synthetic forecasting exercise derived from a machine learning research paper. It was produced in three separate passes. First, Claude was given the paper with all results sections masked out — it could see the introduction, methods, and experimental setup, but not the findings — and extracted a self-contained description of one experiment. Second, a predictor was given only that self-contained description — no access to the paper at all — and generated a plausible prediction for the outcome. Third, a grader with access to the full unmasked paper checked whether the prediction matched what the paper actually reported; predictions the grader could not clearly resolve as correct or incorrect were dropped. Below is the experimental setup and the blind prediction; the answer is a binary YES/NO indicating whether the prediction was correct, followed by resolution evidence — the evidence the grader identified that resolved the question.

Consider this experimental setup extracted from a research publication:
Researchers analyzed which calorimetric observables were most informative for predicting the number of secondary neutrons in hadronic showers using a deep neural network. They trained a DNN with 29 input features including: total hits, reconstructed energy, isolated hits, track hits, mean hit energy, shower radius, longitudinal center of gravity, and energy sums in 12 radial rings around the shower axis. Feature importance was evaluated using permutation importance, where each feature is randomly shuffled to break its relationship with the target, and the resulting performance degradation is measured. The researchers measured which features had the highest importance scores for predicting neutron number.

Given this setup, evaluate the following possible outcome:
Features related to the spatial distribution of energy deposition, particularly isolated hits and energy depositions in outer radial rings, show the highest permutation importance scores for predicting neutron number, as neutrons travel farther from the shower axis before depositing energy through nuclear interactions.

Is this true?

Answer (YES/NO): NO